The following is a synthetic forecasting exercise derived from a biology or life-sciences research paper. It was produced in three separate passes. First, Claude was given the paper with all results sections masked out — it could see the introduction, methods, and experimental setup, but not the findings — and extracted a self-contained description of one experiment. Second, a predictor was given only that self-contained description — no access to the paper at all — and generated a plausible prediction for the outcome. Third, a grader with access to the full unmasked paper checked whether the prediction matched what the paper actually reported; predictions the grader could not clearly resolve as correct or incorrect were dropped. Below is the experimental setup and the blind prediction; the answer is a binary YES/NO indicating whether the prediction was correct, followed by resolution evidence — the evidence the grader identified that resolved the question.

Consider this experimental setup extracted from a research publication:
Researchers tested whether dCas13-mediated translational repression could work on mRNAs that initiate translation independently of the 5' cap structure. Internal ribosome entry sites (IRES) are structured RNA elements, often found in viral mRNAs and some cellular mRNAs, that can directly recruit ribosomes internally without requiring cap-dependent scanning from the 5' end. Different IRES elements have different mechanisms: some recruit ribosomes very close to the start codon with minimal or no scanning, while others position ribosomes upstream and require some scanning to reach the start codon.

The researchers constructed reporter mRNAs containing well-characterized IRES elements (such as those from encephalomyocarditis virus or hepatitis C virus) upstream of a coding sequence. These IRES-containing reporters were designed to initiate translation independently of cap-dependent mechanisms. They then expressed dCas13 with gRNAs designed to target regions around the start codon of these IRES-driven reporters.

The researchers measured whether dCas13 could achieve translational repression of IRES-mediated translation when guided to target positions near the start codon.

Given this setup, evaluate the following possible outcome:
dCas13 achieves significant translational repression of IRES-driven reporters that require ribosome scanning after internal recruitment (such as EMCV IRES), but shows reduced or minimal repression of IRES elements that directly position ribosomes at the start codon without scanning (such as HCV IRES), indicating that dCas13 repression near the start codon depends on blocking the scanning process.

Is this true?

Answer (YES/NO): NO